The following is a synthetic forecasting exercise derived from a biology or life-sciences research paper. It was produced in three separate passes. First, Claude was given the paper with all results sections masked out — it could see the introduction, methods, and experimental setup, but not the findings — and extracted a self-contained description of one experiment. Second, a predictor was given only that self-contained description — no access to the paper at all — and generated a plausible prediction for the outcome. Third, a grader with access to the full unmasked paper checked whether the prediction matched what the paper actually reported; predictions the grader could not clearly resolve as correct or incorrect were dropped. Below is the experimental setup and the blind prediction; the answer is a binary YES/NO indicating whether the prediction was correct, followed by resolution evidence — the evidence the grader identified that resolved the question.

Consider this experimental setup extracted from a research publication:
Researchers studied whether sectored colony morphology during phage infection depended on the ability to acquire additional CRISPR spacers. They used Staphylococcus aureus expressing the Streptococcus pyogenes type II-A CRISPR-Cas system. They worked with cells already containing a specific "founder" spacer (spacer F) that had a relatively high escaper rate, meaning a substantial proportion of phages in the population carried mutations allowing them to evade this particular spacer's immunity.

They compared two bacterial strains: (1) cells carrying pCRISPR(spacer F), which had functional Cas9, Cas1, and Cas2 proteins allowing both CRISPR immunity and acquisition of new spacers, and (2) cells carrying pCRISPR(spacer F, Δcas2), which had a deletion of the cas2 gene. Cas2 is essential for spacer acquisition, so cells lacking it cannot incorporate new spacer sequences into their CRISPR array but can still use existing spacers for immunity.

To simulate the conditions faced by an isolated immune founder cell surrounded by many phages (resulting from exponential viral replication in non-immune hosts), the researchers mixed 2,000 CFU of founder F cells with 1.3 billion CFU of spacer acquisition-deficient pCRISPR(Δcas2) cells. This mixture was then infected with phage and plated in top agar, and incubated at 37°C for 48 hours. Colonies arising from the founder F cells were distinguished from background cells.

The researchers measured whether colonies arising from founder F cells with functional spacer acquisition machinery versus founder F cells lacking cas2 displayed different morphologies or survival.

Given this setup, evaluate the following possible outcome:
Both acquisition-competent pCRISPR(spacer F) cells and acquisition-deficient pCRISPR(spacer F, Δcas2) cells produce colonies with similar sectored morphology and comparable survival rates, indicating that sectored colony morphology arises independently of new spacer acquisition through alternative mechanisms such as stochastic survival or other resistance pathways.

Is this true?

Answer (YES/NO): NO